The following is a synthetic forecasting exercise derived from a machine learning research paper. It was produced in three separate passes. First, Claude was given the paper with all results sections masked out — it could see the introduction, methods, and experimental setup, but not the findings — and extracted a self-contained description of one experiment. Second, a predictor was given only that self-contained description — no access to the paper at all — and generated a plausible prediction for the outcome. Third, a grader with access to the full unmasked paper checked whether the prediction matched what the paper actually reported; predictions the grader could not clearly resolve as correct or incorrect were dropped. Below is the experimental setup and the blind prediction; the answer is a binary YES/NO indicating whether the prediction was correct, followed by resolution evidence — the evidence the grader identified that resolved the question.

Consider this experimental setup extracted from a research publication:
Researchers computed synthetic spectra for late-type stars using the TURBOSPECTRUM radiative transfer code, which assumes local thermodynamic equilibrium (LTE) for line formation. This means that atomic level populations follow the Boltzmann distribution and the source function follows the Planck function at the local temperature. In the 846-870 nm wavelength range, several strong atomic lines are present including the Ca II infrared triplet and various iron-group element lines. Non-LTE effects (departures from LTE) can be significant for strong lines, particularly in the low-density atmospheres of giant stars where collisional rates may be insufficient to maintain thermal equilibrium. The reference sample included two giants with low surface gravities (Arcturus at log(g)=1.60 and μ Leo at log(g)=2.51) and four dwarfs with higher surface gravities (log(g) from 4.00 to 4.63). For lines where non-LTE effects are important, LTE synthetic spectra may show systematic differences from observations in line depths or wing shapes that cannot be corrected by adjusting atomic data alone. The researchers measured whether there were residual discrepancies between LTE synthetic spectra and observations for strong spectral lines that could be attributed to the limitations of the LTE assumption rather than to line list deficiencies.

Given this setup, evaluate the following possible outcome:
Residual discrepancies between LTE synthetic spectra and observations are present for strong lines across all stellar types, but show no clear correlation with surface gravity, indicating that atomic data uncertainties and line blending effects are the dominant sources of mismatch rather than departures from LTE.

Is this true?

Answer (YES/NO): NO